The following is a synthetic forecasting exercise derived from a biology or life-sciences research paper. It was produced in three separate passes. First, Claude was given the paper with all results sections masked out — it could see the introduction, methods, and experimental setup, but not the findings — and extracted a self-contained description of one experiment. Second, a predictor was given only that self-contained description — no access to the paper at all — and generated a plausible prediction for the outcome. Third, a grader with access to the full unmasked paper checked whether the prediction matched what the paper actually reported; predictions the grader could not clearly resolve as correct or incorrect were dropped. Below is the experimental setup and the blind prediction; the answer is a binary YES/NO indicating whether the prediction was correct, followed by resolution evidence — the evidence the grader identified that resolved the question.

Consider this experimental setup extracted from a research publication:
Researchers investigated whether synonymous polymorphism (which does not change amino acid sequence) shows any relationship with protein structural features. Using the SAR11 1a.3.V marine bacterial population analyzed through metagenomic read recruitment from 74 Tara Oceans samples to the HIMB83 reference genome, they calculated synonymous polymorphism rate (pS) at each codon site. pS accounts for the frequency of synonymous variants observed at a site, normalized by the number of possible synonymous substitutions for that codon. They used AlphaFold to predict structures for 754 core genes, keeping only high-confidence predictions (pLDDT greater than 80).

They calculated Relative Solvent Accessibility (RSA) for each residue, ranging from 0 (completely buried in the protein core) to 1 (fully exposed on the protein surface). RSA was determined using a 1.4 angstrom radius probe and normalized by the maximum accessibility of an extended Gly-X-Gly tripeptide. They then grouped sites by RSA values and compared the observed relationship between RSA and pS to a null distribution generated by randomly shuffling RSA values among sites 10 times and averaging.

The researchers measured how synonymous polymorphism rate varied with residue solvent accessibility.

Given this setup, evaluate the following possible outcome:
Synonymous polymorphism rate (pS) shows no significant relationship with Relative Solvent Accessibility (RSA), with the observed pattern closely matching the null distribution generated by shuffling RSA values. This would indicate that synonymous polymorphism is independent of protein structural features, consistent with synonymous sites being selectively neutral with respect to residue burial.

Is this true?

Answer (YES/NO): YES